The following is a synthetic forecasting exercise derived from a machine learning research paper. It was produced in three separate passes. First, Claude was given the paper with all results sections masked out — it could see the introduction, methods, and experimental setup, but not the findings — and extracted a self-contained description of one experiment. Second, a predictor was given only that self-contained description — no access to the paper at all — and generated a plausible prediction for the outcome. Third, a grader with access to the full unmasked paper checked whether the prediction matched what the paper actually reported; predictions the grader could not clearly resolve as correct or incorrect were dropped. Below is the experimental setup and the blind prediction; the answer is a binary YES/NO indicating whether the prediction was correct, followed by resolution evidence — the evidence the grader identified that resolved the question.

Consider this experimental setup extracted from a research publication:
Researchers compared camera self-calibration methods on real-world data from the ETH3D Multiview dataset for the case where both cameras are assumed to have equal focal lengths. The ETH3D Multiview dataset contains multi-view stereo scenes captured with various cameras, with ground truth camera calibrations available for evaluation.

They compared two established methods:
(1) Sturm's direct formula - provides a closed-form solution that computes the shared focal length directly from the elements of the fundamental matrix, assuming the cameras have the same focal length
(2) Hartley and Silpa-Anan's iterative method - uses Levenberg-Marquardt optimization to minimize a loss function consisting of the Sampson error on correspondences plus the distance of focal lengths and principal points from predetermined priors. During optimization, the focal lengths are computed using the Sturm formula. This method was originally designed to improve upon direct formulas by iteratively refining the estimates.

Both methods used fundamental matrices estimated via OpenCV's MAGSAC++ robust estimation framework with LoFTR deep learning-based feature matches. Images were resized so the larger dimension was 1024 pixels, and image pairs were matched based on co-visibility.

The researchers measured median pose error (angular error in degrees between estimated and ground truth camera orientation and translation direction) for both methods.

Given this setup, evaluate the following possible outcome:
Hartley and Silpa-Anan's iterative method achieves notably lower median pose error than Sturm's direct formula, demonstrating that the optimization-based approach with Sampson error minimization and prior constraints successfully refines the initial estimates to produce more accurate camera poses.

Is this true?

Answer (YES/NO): NO